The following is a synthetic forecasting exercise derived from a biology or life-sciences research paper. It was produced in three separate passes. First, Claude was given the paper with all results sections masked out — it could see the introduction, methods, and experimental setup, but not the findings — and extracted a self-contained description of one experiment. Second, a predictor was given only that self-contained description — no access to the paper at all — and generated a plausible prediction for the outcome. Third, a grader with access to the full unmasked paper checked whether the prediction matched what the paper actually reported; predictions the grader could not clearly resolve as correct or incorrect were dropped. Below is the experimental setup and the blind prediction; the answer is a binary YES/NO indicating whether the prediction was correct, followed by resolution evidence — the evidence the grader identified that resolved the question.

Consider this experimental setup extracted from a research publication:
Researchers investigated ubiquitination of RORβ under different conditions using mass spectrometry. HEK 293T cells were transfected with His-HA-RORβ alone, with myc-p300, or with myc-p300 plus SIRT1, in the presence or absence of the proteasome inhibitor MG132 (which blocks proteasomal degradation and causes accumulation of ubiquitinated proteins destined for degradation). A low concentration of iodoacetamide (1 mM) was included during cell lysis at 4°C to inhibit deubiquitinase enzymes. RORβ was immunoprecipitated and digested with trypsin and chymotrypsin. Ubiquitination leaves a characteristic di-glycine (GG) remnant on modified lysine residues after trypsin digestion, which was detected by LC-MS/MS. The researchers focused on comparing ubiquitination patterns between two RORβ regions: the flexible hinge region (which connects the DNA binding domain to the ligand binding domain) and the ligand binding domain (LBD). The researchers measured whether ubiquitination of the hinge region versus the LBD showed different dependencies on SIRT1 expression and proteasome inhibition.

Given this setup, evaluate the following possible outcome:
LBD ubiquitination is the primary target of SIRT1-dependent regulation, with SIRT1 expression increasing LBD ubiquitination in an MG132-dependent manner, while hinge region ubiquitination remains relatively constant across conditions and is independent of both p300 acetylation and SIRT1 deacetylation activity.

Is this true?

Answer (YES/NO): NO